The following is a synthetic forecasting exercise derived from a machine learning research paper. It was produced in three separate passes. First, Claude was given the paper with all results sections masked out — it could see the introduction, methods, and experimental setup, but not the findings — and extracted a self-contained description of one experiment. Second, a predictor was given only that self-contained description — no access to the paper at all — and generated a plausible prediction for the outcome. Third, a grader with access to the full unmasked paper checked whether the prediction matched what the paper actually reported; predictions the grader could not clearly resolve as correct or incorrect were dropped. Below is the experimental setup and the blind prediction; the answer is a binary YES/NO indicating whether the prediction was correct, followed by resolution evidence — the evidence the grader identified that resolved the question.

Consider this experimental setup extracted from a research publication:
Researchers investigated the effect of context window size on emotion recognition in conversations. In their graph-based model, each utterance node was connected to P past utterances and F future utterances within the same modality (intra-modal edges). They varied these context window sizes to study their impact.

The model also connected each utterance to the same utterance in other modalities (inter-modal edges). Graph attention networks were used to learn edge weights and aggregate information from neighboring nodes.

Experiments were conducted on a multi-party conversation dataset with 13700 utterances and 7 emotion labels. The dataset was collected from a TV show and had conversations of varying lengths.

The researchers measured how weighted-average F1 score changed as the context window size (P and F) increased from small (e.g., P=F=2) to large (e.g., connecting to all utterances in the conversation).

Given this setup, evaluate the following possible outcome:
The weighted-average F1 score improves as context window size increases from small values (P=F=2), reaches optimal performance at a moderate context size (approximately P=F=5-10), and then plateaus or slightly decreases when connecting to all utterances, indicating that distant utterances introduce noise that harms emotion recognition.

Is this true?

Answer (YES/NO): NO